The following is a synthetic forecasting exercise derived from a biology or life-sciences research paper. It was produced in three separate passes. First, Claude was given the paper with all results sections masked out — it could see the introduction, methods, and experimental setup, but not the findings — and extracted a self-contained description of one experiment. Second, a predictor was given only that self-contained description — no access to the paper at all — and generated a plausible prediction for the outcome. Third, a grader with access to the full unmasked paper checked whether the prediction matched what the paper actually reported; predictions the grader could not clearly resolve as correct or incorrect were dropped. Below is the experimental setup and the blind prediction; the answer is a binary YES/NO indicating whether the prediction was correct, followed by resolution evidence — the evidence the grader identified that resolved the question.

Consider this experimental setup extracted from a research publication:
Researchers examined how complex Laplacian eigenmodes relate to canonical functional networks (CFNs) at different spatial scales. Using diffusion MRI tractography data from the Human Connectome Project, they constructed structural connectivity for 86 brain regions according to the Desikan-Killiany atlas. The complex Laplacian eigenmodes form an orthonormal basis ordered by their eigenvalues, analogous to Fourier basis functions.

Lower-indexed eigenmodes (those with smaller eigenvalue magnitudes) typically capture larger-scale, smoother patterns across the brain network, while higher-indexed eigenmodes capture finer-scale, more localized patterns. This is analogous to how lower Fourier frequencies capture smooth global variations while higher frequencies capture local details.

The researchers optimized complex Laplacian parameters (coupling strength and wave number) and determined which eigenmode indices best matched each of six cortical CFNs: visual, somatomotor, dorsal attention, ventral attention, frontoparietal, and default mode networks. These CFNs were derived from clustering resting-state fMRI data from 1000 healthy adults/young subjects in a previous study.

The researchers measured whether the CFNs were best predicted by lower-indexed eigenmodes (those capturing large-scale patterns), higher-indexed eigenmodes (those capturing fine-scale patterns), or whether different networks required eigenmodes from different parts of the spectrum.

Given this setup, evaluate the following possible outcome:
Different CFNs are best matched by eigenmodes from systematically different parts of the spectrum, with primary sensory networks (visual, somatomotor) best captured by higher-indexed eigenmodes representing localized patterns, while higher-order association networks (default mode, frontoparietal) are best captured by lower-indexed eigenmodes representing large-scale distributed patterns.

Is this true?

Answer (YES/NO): NO